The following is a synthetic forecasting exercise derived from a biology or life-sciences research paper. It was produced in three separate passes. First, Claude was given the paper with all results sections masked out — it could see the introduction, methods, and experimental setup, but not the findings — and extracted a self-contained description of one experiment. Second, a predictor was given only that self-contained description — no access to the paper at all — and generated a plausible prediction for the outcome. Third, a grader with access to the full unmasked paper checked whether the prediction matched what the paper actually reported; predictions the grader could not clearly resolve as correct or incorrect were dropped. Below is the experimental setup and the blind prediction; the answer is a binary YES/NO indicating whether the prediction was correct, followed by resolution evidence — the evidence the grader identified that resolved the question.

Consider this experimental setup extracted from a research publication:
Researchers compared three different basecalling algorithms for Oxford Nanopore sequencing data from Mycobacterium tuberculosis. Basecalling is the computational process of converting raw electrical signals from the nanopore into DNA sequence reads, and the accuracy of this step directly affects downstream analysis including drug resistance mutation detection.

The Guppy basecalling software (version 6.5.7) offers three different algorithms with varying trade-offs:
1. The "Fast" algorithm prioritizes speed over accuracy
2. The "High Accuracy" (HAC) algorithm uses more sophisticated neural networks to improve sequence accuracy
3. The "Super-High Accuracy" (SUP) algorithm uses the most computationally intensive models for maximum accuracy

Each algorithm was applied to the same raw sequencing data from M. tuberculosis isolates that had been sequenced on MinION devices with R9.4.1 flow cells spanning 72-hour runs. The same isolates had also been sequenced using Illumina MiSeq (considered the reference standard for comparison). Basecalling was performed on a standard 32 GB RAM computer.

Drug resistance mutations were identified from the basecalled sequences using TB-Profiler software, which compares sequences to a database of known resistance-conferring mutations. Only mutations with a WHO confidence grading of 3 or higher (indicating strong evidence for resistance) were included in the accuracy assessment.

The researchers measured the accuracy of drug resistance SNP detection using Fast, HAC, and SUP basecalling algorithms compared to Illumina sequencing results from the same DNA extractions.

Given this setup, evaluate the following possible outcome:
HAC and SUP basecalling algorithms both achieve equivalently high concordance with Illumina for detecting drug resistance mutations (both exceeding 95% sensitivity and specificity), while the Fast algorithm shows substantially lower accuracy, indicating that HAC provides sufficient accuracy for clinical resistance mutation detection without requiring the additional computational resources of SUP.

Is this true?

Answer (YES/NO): YES